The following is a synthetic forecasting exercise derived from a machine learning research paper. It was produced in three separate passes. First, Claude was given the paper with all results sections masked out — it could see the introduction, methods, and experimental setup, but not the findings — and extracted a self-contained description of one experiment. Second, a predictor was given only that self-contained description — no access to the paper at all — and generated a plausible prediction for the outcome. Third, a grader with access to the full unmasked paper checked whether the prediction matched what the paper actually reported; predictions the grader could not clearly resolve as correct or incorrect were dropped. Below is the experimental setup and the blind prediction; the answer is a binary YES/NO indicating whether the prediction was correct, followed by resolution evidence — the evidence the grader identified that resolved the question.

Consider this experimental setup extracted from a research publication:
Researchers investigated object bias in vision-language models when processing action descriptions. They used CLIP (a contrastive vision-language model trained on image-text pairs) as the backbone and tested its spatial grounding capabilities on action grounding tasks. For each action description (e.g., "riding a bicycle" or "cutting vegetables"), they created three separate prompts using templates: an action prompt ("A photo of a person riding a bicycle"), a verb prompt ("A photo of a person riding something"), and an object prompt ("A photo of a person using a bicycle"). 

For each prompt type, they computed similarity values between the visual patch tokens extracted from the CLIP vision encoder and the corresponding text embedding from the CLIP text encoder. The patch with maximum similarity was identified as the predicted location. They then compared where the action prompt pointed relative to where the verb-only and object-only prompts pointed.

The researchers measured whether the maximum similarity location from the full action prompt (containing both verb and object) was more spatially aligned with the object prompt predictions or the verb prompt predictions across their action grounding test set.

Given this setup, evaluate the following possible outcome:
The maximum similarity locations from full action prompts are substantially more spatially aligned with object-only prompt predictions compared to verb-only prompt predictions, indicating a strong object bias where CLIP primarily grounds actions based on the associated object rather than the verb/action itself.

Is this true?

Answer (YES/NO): YES